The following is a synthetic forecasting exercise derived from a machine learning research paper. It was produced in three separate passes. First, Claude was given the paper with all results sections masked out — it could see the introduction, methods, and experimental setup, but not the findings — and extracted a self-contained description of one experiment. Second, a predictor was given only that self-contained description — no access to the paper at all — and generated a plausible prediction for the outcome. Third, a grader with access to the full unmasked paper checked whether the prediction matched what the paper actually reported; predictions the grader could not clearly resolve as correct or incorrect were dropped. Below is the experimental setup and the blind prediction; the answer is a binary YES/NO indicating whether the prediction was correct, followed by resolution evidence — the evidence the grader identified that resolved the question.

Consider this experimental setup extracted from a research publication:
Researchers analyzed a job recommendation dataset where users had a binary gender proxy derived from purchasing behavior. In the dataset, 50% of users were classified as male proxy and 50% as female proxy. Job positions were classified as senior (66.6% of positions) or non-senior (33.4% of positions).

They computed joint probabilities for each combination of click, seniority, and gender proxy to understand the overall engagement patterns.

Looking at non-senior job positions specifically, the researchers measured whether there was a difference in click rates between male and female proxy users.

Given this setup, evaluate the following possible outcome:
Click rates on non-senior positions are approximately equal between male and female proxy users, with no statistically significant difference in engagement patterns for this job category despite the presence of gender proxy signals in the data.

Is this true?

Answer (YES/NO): NO